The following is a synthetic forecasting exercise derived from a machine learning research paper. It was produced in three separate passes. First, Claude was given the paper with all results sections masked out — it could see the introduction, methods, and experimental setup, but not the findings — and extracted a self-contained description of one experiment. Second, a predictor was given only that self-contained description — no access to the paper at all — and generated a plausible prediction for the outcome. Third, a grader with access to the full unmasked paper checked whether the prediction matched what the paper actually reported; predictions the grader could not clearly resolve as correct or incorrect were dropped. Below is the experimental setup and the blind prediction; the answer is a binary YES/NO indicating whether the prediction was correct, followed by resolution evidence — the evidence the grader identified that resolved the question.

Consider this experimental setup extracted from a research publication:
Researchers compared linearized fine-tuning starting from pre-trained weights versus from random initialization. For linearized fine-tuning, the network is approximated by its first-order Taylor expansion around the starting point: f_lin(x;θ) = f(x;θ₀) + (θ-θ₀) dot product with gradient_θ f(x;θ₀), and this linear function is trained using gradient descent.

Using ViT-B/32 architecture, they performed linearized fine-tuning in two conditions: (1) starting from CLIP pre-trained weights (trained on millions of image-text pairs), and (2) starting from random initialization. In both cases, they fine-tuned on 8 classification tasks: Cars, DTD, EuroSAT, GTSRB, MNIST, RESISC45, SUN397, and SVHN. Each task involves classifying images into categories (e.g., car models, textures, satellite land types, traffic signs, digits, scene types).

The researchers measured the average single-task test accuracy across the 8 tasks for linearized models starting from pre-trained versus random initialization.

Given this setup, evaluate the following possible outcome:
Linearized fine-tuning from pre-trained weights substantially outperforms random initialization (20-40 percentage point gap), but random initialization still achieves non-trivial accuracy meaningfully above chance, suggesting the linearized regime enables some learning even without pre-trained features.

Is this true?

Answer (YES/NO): NO